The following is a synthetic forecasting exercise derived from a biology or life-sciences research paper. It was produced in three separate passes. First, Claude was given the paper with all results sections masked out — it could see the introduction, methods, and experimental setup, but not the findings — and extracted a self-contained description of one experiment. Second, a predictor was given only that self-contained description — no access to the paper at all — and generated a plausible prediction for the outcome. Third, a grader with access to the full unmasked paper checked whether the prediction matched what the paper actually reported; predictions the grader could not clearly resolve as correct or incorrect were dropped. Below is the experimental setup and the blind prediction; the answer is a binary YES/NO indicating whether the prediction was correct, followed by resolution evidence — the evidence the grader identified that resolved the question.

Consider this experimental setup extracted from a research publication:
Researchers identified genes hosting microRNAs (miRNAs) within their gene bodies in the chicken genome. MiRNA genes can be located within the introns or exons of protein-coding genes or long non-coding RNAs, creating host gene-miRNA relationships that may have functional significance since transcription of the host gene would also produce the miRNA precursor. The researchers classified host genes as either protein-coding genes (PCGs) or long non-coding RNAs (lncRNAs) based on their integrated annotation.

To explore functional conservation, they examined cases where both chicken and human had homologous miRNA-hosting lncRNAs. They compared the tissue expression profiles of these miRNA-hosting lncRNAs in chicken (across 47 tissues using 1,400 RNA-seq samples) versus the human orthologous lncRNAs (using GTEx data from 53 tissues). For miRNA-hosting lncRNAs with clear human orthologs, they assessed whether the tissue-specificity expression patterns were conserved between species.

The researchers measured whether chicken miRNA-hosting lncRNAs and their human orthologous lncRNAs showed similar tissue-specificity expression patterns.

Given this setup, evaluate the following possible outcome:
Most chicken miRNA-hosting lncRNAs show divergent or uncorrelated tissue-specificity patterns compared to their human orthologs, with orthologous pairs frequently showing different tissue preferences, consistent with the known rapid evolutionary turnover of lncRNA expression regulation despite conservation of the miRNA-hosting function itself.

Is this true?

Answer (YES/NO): NO